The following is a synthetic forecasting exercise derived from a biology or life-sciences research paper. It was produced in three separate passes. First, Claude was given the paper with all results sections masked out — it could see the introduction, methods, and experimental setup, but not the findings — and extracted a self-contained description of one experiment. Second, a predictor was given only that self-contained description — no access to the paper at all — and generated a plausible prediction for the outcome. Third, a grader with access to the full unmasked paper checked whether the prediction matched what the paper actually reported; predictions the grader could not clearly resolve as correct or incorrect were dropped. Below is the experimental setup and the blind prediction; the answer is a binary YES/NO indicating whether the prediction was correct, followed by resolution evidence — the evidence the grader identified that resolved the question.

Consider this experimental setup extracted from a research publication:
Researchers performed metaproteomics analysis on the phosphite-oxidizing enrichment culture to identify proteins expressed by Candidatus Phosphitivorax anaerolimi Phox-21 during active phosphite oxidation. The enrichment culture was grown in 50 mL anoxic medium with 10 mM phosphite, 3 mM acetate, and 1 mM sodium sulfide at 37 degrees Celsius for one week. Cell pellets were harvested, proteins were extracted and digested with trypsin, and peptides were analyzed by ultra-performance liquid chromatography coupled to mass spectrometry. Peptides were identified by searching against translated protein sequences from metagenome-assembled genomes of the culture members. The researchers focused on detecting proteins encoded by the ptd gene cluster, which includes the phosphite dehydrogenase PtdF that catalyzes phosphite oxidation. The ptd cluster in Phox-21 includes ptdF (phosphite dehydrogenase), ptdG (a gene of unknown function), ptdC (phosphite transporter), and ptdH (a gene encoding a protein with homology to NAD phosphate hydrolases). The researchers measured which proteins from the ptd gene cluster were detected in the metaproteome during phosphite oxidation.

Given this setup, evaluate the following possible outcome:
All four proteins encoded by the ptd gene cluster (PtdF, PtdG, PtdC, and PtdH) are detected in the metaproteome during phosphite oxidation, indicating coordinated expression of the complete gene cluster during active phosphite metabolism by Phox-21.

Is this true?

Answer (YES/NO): NO